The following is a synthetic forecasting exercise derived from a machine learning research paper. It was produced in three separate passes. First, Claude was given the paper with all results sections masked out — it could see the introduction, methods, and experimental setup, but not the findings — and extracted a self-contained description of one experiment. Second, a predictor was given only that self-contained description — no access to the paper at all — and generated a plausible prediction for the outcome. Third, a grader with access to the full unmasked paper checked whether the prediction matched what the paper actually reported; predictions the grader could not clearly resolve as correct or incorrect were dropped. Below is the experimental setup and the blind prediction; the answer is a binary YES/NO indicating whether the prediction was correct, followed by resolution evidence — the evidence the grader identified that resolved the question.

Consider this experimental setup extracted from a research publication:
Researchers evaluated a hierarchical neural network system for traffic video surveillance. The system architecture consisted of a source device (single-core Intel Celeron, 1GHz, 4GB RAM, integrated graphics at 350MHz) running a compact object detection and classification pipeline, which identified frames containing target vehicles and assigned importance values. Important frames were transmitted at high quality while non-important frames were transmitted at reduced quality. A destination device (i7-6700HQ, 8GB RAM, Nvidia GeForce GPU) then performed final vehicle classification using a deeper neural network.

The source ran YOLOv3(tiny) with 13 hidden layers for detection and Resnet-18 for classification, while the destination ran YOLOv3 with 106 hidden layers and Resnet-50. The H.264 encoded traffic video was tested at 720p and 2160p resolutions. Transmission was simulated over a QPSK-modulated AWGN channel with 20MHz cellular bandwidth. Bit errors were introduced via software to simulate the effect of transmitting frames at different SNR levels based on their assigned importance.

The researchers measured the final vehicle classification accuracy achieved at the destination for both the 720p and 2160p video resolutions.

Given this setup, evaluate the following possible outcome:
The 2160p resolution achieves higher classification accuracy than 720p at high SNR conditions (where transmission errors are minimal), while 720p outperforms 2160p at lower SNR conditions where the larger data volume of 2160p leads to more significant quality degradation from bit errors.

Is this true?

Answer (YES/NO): NO